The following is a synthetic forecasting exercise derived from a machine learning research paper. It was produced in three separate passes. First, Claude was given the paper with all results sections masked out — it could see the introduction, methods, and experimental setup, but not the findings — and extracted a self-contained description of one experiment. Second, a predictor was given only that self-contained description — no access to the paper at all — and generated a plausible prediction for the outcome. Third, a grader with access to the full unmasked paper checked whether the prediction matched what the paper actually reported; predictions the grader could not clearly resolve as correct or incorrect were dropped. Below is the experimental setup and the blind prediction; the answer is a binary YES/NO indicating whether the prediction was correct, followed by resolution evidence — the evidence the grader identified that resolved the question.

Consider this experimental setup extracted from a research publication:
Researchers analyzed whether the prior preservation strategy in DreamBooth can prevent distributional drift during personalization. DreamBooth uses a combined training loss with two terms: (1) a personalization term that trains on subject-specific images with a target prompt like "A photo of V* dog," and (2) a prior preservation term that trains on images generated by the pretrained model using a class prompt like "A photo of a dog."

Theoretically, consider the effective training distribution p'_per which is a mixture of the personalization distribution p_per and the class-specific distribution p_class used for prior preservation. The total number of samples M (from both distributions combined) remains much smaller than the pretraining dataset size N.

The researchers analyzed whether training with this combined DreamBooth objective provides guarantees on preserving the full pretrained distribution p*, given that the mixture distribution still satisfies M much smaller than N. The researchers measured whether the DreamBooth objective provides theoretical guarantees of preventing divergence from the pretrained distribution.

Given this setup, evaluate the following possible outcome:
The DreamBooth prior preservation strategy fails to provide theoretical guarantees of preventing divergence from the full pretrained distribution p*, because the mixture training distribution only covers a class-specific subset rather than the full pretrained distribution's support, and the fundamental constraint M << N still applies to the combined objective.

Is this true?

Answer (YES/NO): YES